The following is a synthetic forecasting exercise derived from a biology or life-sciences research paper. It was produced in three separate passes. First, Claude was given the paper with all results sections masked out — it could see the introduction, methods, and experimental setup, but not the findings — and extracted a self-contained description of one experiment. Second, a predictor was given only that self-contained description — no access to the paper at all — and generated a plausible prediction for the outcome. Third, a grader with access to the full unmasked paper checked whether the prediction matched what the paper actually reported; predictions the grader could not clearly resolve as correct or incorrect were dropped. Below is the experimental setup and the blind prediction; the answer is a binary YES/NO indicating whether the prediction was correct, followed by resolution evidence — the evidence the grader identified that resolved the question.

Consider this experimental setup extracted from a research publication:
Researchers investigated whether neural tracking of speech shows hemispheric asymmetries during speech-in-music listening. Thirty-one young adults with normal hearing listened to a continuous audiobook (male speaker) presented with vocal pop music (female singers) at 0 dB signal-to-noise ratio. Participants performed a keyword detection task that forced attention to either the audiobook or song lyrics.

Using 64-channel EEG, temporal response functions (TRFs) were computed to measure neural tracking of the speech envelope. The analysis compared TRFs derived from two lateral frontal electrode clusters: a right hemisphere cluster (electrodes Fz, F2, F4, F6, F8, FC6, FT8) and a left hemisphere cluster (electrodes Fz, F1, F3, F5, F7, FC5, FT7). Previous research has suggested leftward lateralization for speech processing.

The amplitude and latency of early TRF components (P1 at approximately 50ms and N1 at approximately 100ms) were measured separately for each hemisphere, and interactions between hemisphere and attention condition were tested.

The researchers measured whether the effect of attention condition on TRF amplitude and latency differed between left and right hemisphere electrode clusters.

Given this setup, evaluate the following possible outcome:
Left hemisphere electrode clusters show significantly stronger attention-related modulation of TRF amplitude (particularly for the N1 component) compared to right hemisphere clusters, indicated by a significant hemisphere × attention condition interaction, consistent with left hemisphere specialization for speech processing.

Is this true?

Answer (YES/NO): NO